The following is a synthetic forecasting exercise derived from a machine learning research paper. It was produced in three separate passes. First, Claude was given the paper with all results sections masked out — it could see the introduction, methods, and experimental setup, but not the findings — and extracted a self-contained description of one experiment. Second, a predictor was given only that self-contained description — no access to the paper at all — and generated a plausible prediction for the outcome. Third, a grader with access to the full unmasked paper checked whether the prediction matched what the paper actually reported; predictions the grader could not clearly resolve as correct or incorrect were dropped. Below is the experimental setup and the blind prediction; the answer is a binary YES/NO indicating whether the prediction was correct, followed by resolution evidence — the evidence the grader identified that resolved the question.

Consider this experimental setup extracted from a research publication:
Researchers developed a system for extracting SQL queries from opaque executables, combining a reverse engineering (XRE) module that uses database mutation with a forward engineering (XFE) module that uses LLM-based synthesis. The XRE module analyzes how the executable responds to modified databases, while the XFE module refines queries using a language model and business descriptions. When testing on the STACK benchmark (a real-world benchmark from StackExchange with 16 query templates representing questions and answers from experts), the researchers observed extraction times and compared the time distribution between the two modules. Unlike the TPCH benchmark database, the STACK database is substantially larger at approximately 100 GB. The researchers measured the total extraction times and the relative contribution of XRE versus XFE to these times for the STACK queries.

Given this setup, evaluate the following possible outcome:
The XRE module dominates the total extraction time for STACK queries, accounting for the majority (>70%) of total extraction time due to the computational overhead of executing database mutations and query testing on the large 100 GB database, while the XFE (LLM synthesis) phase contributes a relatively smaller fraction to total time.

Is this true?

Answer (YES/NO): YES